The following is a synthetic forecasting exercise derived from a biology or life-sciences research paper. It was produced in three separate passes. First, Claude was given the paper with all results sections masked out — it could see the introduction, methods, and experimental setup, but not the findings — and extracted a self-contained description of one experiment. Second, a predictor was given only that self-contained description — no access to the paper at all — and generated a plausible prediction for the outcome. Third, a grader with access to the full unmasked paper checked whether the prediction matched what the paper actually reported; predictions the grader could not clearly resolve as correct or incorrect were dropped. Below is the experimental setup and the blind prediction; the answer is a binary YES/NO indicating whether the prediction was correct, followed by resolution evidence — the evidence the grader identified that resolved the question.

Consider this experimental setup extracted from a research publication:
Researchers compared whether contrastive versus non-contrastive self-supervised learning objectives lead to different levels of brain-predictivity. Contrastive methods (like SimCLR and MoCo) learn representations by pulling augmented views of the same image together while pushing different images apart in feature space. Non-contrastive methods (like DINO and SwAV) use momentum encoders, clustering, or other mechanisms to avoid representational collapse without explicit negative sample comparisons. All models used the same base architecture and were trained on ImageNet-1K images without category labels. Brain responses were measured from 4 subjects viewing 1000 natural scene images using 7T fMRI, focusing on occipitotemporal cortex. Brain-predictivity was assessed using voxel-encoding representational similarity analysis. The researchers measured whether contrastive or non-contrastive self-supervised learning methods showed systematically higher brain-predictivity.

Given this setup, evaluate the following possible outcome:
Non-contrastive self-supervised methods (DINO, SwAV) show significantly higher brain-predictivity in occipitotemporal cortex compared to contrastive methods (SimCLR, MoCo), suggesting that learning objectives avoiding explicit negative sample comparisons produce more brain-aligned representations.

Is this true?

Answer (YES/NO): NO